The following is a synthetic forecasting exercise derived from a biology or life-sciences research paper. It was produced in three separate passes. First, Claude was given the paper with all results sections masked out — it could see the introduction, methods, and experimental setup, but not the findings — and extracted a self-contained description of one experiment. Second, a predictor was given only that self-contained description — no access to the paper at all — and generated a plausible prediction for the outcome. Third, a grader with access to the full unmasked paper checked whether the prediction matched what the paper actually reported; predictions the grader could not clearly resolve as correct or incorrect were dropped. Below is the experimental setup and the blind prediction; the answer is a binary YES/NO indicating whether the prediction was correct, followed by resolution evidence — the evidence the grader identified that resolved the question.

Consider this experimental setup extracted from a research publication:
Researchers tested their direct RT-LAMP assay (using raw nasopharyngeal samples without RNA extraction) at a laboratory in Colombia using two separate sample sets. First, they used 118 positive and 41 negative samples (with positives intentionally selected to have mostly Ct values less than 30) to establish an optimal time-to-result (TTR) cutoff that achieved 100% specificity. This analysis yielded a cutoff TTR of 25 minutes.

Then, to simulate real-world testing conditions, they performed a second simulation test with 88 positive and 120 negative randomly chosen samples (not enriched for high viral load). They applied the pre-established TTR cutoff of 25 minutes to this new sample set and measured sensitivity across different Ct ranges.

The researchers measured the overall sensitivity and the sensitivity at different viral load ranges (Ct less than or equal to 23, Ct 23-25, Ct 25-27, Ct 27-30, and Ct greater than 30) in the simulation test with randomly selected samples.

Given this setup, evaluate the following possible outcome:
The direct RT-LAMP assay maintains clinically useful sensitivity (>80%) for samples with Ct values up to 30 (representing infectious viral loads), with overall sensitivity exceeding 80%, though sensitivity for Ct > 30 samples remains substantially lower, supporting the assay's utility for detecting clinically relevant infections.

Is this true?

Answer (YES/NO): NO